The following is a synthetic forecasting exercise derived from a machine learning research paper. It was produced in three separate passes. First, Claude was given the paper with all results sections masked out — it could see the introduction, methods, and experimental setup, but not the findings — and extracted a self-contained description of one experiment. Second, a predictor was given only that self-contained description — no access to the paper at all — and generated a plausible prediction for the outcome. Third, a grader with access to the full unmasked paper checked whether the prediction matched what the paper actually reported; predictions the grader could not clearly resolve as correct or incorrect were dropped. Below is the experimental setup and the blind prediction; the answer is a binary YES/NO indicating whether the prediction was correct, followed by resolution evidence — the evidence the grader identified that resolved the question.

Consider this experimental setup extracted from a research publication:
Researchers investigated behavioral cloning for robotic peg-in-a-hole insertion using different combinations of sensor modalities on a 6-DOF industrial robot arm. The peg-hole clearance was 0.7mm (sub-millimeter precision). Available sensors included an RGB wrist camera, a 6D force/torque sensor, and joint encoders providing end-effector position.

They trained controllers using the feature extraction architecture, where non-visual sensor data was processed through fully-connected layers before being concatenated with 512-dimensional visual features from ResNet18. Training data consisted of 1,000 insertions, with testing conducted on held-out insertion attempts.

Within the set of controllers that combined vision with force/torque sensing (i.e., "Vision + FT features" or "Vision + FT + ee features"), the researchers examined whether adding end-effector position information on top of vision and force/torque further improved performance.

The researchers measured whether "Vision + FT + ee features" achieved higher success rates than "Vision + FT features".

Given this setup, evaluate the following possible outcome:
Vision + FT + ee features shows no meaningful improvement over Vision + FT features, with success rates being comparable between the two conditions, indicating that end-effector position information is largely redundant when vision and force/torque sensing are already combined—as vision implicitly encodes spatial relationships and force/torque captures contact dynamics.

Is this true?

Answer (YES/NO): NO